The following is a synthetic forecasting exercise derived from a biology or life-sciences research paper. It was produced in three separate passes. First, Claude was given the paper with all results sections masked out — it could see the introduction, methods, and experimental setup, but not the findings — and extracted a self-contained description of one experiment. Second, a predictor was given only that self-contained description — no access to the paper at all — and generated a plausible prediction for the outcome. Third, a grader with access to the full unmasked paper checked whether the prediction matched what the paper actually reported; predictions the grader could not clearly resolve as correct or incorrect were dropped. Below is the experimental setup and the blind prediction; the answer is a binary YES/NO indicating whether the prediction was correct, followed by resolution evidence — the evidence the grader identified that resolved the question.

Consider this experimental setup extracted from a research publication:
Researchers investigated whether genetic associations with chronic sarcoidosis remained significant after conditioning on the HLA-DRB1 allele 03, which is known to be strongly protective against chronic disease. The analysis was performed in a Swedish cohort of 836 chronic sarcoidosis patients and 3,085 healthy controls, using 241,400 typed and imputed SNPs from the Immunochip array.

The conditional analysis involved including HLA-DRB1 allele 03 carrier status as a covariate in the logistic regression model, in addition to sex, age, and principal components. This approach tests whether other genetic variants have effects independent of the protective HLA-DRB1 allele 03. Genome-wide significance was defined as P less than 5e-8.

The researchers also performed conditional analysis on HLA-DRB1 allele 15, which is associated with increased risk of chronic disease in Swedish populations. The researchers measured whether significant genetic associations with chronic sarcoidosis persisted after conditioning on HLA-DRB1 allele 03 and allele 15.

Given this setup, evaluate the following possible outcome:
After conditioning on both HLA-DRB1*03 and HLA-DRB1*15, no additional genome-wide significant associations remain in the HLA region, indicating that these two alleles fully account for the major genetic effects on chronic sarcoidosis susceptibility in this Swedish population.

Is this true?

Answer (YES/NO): NO